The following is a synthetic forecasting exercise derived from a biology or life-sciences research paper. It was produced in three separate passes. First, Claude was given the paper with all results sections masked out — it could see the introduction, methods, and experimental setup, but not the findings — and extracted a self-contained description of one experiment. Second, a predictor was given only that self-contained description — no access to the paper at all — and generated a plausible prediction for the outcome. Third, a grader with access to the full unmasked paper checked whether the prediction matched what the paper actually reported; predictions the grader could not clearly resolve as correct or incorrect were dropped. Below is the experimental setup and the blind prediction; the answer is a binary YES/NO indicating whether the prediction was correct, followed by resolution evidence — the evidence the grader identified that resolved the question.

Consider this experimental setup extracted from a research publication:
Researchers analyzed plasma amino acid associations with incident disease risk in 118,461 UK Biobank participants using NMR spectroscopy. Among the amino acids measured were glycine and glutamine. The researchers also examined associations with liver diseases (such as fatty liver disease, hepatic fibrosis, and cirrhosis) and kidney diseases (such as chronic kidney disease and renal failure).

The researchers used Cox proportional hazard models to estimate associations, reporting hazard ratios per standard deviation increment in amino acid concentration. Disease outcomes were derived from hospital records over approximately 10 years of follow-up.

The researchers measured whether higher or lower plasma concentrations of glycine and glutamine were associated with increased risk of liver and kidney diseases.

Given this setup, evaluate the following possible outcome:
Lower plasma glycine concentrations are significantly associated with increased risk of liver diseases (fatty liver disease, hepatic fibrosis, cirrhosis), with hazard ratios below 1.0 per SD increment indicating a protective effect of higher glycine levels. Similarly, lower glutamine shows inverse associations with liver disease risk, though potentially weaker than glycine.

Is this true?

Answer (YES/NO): YES